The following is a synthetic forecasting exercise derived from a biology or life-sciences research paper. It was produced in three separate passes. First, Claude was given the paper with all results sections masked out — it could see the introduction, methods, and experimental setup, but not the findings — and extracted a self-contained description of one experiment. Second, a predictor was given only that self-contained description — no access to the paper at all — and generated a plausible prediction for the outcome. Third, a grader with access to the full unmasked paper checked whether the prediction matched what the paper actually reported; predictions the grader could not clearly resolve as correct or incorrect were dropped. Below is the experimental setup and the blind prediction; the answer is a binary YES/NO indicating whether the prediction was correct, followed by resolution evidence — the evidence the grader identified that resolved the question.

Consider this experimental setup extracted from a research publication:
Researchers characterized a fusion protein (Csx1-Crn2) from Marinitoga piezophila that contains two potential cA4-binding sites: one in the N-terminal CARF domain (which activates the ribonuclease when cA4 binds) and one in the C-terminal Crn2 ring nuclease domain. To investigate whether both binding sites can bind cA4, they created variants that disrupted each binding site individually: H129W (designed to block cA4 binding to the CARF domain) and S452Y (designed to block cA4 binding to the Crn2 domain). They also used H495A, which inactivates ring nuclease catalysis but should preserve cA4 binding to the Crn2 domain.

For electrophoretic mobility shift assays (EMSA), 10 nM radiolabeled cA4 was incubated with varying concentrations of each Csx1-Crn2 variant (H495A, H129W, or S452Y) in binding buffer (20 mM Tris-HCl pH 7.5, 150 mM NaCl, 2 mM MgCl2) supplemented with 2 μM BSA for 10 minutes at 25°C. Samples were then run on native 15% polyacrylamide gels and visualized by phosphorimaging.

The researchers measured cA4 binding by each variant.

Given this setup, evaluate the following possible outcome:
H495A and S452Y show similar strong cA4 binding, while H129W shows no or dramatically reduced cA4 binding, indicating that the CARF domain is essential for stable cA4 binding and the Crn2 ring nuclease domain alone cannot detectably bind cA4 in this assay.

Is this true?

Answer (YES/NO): NO